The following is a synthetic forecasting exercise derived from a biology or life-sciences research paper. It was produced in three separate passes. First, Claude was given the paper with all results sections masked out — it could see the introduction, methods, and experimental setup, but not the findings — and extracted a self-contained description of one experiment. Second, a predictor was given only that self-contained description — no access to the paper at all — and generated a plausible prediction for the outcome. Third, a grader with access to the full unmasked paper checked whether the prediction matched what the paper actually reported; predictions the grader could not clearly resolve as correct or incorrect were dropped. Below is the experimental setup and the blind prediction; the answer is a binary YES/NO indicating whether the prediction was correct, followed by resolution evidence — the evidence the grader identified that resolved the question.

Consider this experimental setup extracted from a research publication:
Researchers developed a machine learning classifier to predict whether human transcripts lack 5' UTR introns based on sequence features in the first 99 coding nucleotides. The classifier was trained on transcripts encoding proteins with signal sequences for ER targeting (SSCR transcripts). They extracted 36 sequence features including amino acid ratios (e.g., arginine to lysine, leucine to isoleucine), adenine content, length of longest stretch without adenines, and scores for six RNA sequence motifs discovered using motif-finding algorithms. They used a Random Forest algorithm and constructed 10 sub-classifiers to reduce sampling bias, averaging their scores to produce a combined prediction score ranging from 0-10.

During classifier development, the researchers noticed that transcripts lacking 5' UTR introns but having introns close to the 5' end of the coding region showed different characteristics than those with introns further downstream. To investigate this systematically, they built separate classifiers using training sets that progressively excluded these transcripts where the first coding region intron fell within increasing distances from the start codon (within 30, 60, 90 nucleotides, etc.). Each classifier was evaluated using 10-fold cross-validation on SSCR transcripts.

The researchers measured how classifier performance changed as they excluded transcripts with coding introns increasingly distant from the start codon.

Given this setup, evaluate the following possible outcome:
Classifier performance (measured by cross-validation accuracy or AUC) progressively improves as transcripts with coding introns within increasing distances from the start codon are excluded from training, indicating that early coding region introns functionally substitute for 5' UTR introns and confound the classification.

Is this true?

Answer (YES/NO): YES